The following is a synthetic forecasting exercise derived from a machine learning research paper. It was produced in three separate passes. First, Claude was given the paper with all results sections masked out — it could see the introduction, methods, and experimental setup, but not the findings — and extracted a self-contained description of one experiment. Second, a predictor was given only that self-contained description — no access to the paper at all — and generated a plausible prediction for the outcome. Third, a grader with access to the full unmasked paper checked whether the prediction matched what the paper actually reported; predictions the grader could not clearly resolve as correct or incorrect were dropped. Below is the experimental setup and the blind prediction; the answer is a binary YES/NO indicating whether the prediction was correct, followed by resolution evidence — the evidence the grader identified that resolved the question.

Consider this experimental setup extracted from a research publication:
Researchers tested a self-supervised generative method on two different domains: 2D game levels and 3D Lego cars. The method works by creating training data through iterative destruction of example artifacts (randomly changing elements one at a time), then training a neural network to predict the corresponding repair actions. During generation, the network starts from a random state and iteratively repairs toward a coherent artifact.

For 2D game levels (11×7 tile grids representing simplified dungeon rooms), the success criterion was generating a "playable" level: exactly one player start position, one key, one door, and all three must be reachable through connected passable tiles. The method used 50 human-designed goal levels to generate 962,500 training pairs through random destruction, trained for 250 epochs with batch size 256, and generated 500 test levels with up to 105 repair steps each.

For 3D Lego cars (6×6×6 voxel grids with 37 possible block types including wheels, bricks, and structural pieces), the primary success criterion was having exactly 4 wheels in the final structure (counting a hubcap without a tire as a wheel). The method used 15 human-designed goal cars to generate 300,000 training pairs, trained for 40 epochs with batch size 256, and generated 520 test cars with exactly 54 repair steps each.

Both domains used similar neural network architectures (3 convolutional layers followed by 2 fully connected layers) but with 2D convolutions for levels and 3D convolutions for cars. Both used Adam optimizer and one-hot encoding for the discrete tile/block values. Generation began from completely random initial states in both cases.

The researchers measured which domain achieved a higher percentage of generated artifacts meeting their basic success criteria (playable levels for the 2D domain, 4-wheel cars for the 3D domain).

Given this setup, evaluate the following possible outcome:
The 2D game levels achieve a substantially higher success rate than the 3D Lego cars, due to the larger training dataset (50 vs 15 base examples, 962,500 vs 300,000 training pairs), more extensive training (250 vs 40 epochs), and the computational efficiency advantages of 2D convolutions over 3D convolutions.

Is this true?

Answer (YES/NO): YES